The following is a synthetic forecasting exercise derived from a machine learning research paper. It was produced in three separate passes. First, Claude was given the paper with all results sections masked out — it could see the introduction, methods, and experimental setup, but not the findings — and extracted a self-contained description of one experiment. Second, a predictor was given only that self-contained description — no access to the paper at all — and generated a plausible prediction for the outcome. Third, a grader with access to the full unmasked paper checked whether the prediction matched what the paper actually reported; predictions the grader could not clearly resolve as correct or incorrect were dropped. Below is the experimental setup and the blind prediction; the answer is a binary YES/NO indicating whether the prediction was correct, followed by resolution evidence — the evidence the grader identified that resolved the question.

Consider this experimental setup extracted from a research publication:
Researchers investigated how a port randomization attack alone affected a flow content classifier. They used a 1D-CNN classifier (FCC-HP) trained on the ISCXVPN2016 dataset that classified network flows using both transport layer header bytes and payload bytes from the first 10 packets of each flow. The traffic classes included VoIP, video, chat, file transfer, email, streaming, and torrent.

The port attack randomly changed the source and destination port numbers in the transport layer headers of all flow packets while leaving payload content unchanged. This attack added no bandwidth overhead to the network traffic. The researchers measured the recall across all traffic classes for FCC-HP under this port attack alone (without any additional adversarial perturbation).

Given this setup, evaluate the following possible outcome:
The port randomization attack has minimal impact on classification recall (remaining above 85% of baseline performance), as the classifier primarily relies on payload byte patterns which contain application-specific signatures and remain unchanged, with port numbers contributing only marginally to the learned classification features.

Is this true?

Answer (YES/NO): YES